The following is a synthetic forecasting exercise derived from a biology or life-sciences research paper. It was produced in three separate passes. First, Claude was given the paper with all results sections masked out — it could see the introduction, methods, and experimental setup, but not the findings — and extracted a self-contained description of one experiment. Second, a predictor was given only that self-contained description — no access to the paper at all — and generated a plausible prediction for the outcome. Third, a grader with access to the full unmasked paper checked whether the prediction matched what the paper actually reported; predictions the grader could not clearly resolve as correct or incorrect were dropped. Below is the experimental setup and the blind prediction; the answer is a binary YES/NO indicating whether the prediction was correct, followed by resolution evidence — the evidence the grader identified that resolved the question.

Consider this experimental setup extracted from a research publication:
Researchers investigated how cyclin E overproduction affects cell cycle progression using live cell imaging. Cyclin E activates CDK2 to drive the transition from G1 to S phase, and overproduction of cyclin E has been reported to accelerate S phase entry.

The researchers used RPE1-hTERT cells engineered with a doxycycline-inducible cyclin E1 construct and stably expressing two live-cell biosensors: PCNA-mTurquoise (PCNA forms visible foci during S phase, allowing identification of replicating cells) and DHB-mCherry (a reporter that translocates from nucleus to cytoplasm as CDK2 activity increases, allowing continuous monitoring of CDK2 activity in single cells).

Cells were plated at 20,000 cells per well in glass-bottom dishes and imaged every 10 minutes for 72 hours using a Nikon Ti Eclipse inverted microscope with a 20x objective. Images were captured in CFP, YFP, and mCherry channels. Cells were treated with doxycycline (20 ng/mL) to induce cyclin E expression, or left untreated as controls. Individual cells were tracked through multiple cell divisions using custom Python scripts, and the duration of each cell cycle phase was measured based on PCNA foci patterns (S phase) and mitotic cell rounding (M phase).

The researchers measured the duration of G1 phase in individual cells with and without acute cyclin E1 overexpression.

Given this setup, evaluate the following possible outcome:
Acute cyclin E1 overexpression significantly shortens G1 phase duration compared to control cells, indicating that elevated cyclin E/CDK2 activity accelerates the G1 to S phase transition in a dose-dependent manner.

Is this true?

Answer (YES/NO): NO